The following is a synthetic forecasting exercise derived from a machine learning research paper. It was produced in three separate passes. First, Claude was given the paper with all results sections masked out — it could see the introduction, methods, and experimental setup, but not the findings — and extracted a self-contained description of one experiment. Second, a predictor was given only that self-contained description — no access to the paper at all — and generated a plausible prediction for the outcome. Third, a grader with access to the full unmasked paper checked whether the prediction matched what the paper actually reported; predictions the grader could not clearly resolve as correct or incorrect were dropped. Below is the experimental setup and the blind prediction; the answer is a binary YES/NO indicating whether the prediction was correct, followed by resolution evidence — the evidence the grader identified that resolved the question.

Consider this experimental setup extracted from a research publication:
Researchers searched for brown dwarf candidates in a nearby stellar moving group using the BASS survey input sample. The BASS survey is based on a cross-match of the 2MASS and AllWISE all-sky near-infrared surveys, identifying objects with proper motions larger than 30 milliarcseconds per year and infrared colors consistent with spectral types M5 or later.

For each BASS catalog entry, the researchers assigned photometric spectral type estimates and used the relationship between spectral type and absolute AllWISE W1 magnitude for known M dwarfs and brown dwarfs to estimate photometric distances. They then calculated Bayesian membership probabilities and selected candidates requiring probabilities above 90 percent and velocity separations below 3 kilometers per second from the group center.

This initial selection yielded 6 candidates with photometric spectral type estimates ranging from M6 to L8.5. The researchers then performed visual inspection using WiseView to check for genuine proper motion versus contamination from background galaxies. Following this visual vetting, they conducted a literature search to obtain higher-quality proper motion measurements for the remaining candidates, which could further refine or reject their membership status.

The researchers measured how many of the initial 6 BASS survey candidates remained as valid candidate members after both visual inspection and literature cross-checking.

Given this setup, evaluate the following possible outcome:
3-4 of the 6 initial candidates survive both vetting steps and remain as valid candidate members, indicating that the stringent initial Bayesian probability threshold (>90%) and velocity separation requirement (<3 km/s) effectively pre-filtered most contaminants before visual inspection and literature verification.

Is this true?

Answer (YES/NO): NO